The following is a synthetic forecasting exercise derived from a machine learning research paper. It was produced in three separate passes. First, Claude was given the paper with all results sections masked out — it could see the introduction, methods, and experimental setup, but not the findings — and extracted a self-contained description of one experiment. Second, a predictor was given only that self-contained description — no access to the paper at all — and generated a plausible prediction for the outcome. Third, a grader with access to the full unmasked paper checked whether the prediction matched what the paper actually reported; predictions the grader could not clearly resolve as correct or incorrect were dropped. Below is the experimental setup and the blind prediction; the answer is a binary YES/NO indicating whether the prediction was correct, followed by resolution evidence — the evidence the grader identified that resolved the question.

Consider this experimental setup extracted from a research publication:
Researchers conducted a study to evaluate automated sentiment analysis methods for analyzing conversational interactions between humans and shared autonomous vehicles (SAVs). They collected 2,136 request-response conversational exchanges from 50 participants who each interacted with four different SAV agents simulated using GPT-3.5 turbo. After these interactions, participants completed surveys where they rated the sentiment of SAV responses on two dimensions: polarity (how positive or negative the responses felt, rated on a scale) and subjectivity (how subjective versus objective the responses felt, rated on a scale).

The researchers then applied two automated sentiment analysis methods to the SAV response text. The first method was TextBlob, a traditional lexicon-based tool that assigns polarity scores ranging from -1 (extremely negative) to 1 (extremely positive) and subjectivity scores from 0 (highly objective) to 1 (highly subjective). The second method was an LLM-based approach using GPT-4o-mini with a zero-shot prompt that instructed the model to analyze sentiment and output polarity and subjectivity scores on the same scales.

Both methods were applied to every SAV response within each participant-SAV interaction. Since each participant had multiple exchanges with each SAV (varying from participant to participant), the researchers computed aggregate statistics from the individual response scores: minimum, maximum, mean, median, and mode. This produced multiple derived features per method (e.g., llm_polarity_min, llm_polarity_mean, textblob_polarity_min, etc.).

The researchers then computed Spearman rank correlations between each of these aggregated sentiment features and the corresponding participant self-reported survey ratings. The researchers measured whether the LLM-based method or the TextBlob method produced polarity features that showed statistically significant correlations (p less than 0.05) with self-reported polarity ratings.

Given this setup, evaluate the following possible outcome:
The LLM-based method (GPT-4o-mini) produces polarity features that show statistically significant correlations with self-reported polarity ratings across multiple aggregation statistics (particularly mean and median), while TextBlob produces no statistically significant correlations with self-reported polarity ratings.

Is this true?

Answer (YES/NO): NO